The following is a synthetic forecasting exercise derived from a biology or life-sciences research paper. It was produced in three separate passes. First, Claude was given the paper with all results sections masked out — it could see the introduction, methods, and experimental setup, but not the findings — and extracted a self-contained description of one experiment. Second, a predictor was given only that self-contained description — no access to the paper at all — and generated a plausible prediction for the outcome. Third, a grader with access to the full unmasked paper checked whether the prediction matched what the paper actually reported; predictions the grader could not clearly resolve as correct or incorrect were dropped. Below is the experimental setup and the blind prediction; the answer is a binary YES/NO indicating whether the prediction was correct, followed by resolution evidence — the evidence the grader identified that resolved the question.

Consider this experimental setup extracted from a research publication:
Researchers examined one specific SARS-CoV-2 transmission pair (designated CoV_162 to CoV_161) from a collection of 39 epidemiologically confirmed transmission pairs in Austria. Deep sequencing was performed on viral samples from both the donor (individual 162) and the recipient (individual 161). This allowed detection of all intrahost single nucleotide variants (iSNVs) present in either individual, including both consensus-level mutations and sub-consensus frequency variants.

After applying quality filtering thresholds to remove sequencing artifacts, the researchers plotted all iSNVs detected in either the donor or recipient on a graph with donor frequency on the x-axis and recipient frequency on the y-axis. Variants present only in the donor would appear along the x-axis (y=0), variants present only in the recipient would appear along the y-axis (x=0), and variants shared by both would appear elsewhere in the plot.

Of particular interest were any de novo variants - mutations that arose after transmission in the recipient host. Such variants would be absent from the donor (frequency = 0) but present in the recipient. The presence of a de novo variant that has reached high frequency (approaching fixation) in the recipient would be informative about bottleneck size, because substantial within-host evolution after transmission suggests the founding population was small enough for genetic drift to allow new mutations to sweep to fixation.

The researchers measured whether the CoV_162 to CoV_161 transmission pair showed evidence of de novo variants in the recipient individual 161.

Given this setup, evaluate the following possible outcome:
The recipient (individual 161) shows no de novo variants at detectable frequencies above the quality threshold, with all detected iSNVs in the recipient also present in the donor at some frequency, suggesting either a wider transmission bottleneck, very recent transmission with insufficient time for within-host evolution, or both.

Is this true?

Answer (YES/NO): NO